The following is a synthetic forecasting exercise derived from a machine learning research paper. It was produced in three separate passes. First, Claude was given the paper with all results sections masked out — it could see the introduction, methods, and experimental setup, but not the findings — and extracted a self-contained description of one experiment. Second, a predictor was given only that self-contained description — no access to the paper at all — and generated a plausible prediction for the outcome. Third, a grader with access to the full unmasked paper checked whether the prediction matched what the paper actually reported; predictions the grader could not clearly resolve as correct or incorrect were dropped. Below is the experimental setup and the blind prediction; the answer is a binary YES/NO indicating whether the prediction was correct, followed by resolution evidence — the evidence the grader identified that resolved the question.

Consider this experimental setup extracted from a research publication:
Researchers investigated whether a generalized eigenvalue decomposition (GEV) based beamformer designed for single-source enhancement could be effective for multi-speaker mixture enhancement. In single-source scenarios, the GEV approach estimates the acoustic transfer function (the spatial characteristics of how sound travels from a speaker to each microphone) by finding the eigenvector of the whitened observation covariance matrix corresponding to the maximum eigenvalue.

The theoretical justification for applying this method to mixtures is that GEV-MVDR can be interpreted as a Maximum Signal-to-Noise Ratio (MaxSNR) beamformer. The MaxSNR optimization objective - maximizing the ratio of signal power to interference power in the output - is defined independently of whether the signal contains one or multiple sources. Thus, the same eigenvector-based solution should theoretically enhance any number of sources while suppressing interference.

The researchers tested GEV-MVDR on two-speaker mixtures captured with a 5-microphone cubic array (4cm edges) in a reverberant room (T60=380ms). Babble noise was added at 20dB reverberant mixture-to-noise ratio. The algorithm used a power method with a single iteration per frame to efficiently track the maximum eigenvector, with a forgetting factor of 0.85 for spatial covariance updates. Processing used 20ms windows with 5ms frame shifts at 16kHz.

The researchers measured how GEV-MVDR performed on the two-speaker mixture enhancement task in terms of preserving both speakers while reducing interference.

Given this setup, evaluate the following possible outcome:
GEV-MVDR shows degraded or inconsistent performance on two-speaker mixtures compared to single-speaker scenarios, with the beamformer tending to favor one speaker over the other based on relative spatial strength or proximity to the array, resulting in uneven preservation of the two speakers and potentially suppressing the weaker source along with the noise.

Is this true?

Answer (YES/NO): NO